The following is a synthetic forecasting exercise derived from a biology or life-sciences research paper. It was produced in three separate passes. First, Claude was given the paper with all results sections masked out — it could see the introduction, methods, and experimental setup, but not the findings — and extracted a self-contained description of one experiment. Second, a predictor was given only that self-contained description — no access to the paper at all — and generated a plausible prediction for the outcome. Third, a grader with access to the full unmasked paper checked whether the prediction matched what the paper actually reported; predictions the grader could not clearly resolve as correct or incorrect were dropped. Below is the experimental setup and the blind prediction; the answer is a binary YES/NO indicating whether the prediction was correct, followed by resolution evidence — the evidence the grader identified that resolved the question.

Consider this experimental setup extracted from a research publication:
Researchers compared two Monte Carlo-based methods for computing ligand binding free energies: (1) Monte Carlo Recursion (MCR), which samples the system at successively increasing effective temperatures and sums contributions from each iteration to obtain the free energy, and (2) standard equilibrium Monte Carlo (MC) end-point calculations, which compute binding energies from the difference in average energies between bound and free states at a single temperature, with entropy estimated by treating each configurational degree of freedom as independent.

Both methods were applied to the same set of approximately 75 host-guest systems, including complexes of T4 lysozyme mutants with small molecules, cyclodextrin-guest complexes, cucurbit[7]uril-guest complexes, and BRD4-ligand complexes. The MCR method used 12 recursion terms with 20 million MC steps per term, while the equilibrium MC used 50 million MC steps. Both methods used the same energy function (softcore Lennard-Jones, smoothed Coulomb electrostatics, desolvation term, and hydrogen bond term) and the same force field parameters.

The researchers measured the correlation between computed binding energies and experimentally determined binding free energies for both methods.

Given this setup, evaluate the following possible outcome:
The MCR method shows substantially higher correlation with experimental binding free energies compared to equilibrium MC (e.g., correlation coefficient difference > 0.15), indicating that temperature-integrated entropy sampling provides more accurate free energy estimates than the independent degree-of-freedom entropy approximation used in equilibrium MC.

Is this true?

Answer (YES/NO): NO